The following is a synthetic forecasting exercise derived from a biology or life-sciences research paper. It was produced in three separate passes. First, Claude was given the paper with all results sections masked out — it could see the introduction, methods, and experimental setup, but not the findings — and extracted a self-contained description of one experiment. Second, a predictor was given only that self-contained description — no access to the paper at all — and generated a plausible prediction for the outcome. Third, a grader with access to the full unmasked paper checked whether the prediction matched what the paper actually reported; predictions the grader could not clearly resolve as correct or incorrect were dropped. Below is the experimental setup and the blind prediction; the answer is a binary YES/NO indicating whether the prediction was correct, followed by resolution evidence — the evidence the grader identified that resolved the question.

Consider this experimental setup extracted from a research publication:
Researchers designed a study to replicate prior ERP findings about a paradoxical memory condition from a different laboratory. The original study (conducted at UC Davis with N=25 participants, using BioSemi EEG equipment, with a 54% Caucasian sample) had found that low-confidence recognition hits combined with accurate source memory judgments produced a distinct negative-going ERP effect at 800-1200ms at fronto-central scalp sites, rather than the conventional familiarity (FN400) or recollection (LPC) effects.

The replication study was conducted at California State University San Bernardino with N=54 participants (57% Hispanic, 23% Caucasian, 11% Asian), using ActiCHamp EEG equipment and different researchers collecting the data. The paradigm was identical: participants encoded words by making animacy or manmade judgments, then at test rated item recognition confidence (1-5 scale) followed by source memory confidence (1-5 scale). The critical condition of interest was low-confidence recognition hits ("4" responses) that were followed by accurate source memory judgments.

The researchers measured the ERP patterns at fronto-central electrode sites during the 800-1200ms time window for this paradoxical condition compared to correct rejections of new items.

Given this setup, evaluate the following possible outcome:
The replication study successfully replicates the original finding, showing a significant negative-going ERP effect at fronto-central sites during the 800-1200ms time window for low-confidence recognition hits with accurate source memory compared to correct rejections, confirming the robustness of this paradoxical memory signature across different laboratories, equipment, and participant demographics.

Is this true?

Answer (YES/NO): YES